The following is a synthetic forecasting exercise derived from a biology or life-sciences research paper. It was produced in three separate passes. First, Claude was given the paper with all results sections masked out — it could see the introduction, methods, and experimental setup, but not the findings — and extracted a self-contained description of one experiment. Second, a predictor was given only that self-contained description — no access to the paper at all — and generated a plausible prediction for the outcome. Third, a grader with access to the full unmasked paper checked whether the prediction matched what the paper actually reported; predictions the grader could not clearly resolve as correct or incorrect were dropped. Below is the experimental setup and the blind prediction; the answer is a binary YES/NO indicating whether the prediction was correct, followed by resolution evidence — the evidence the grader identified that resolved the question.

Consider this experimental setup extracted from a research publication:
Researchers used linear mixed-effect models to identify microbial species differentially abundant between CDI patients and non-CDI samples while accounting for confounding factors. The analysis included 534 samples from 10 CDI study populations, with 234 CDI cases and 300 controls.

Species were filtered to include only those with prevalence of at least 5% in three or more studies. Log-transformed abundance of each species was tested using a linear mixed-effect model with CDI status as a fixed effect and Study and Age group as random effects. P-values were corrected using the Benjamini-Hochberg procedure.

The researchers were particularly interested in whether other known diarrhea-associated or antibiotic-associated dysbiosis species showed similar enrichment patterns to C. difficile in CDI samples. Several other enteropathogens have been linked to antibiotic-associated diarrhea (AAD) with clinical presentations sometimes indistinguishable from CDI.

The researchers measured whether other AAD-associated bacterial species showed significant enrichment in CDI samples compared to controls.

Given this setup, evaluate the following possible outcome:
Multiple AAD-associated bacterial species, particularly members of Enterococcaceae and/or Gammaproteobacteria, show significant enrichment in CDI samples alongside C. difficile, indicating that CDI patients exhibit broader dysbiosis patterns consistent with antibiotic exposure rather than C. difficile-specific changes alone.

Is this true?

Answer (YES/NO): YES